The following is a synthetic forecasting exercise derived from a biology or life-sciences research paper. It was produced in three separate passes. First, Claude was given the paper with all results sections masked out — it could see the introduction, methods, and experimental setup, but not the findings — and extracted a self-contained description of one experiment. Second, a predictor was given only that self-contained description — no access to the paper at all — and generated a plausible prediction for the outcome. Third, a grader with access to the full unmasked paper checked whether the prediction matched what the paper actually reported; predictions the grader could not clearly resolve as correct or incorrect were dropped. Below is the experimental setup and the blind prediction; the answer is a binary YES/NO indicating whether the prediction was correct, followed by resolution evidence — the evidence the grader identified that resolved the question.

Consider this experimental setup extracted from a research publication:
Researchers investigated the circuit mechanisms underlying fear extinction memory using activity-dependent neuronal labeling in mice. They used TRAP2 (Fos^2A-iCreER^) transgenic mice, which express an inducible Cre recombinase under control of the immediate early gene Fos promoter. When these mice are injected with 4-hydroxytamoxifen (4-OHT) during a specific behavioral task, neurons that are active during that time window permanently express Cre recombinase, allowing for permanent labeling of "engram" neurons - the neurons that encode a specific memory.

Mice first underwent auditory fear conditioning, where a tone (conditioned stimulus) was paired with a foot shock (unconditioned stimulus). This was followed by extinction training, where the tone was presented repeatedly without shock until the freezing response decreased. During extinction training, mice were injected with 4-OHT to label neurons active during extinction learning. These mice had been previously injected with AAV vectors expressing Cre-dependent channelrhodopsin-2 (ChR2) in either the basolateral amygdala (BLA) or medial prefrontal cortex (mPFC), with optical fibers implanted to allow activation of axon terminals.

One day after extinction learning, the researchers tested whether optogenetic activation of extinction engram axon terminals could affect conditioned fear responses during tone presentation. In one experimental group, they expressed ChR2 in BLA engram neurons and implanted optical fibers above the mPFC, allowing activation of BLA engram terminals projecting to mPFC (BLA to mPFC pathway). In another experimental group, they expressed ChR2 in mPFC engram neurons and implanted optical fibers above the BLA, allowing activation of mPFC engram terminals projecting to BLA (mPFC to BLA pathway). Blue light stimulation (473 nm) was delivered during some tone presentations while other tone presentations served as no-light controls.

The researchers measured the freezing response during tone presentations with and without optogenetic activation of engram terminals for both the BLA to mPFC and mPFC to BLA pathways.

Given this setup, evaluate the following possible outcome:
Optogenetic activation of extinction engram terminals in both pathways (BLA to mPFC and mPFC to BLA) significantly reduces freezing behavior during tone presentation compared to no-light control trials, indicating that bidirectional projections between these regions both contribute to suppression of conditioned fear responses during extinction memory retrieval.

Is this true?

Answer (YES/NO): NO